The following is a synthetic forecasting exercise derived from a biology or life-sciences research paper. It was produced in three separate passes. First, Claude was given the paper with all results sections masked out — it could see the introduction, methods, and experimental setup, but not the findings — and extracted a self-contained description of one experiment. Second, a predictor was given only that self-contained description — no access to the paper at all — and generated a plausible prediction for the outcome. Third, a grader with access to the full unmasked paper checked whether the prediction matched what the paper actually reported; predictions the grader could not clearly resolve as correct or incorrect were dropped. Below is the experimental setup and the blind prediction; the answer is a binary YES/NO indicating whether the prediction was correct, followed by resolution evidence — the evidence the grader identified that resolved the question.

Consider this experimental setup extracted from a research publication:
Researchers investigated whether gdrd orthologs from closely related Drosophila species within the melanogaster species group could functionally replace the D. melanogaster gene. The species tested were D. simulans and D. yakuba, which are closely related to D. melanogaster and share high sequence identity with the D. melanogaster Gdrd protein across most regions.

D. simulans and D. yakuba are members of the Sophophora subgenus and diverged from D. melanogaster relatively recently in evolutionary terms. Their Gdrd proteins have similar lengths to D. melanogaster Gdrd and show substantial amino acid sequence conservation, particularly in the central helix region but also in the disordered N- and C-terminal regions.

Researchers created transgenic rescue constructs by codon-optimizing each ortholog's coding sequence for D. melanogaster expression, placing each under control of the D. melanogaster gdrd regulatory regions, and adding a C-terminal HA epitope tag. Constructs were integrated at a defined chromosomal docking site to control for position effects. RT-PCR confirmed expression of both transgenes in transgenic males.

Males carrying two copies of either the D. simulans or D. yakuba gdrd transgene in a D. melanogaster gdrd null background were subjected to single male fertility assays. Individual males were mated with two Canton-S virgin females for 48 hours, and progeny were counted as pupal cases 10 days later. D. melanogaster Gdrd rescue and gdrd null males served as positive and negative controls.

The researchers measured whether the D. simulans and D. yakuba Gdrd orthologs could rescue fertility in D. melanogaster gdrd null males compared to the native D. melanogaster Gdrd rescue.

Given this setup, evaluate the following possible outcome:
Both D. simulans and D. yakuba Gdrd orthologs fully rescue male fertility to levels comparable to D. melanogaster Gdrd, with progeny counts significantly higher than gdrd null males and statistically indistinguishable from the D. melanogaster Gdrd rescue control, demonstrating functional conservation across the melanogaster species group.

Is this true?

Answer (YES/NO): NO